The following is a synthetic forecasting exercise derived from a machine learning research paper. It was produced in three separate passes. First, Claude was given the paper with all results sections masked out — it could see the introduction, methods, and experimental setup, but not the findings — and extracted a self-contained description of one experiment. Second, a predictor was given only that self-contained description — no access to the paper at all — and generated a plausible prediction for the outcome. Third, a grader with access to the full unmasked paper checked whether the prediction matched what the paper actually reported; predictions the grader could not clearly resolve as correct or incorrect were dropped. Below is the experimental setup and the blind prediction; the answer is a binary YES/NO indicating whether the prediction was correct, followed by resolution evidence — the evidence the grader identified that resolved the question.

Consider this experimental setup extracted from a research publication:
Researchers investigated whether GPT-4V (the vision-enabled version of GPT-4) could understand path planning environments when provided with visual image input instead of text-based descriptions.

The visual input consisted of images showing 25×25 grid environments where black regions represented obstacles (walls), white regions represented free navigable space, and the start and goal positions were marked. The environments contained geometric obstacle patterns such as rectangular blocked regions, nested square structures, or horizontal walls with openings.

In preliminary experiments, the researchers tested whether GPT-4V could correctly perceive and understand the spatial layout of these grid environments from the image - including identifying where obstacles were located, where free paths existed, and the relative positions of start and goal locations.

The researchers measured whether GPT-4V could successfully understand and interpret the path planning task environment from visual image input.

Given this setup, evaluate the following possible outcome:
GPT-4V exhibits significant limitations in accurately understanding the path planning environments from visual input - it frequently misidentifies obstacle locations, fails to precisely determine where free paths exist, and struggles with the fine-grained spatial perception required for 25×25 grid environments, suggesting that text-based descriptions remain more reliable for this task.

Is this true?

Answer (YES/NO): YES